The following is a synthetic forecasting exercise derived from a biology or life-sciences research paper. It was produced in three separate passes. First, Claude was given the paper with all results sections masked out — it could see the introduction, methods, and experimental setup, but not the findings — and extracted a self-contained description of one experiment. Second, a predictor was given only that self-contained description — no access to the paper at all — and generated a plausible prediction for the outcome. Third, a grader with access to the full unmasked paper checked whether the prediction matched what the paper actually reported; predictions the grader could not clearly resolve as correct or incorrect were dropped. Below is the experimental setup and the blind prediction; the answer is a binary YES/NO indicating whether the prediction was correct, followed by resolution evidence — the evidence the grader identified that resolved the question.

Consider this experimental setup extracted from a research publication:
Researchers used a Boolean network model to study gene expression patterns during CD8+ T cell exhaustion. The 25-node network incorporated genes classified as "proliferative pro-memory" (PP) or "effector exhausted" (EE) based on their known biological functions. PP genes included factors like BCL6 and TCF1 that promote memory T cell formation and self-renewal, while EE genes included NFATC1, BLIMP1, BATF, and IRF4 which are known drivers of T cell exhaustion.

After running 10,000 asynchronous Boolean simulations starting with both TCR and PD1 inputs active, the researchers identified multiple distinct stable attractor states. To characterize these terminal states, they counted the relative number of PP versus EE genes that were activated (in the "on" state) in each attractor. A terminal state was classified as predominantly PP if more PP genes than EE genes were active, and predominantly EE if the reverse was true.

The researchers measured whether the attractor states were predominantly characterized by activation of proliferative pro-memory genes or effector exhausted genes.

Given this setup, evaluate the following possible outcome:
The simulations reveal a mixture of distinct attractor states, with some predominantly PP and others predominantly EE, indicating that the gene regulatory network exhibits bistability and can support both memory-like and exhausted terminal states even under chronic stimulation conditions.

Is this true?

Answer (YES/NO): YES